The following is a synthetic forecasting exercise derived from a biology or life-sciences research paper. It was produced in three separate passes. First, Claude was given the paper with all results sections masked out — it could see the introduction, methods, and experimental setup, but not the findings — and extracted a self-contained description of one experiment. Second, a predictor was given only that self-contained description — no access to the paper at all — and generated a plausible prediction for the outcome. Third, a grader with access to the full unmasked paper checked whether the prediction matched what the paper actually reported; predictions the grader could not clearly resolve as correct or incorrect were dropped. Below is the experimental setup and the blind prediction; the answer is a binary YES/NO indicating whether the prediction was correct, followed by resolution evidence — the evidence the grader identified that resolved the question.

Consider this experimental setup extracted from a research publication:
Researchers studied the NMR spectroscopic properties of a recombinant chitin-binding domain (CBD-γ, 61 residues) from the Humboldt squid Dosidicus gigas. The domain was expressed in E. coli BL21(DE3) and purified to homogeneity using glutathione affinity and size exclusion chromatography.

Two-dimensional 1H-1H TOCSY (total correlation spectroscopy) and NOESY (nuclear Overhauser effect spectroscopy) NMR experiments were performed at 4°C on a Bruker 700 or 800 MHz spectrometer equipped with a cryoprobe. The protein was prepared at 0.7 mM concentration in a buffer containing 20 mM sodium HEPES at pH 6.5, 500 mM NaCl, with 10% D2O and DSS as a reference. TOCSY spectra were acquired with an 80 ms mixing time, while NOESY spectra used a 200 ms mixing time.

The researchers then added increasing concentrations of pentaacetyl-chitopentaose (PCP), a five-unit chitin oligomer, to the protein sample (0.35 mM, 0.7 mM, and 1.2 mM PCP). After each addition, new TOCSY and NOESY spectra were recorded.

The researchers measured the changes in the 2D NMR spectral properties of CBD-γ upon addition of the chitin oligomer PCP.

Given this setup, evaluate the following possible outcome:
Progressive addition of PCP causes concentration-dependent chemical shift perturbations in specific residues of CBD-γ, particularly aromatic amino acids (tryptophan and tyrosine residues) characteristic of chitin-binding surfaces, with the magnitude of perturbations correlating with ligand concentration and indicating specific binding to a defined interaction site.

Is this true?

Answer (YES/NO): NO